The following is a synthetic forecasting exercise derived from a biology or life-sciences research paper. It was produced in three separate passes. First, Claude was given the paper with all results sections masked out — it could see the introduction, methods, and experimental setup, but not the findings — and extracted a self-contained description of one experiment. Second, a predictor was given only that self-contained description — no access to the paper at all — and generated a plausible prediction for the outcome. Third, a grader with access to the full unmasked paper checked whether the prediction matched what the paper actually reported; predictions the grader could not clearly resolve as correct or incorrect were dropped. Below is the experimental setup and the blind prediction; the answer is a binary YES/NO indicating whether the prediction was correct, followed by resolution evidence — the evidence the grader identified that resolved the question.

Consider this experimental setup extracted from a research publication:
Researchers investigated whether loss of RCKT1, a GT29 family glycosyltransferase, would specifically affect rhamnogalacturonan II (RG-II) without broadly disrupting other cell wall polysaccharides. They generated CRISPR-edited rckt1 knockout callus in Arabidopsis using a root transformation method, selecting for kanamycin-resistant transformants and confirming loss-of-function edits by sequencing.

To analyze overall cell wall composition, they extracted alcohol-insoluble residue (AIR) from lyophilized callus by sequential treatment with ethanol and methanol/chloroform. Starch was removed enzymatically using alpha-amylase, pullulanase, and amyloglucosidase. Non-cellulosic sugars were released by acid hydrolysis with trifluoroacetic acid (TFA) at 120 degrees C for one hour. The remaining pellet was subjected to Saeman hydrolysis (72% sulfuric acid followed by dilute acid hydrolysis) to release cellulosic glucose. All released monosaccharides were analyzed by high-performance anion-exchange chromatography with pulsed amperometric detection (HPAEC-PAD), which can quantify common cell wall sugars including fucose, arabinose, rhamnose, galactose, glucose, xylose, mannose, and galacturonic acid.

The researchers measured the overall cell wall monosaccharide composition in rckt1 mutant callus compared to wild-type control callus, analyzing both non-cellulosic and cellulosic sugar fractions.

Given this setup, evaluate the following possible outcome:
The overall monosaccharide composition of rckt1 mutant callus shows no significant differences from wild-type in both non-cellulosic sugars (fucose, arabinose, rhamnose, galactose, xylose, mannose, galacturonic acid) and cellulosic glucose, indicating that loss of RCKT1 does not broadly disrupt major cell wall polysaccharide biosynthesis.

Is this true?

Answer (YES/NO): YES